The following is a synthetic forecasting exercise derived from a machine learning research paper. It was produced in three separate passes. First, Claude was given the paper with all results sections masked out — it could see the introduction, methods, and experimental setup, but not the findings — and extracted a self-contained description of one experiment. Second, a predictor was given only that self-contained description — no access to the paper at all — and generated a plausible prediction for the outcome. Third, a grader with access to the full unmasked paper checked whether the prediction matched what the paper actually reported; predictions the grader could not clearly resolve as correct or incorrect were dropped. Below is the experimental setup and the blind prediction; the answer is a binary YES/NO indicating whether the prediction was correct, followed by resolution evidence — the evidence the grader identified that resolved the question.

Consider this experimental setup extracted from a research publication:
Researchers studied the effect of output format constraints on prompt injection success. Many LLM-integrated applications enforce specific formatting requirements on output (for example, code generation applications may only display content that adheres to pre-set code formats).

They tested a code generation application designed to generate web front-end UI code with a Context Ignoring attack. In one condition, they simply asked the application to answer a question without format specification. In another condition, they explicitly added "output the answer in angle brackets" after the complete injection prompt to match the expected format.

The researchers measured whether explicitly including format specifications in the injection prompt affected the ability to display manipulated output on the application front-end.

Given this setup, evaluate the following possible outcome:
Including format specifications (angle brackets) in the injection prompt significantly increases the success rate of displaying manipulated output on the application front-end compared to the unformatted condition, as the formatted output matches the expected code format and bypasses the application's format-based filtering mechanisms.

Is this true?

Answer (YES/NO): YES